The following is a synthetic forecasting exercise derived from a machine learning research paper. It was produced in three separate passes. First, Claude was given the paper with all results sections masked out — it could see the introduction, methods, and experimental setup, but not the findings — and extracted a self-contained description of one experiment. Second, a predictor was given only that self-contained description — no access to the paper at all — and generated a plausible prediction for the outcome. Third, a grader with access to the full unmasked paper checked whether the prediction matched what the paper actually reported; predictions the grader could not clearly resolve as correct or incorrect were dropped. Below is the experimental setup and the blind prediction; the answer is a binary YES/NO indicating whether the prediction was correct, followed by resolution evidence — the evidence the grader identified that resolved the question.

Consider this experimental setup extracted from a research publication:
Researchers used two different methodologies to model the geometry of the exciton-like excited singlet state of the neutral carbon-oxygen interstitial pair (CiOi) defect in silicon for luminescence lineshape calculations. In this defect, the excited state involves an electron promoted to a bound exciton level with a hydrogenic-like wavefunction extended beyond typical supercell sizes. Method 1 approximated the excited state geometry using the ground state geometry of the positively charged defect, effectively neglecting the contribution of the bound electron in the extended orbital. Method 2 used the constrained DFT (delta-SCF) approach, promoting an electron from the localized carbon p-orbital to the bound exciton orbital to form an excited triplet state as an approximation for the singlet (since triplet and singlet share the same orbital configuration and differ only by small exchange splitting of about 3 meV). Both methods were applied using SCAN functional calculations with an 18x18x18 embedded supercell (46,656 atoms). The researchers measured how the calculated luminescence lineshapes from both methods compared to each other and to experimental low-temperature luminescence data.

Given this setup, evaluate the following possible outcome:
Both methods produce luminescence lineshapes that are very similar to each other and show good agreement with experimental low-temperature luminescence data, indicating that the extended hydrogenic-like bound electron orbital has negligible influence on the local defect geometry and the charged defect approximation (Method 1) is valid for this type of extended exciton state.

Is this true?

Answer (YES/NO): YES